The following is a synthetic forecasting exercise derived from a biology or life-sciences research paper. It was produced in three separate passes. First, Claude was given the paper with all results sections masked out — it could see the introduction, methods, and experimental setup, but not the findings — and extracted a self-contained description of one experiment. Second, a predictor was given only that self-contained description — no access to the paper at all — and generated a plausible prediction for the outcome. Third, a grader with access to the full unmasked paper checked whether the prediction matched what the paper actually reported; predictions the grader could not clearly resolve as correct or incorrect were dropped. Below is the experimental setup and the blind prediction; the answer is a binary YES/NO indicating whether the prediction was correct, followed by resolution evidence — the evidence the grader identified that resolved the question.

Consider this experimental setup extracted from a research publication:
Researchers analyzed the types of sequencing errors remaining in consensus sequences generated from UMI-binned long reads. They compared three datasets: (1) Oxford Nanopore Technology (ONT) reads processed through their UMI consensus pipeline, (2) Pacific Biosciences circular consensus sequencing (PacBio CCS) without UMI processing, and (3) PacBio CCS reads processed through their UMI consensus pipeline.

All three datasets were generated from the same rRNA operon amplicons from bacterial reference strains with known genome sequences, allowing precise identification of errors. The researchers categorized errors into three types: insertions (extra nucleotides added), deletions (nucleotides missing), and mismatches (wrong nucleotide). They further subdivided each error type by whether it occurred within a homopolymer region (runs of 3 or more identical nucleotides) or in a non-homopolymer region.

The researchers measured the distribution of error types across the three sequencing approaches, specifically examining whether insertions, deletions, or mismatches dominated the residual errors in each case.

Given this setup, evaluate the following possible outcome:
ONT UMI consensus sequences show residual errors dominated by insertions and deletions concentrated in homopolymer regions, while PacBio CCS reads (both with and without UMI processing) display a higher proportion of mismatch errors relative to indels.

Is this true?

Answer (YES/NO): NO